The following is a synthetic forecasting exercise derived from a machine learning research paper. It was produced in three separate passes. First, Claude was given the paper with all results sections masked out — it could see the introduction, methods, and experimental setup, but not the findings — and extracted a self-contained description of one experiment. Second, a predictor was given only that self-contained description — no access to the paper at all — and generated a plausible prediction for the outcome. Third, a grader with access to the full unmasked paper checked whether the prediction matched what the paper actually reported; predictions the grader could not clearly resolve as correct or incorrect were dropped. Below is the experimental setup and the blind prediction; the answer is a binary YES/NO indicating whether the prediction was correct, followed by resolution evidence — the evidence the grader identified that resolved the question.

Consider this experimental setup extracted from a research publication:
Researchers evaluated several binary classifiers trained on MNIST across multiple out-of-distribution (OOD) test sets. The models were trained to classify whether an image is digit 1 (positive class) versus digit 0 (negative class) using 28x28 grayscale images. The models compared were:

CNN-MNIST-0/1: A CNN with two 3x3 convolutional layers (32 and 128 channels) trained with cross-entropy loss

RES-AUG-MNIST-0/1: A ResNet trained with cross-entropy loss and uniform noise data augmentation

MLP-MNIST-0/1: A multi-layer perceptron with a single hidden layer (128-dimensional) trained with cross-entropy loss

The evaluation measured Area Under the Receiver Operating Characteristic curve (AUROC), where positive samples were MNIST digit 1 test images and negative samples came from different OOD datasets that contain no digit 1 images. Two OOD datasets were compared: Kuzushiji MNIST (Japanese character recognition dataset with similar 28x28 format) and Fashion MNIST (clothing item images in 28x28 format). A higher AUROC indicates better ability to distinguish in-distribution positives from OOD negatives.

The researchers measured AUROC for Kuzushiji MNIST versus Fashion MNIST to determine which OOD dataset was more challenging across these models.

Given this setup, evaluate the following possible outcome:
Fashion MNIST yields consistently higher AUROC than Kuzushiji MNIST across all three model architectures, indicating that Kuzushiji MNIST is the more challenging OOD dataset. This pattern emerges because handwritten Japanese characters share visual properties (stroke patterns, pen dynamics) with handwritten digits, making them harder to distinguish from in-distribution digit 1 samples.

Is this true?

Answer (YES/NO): YES